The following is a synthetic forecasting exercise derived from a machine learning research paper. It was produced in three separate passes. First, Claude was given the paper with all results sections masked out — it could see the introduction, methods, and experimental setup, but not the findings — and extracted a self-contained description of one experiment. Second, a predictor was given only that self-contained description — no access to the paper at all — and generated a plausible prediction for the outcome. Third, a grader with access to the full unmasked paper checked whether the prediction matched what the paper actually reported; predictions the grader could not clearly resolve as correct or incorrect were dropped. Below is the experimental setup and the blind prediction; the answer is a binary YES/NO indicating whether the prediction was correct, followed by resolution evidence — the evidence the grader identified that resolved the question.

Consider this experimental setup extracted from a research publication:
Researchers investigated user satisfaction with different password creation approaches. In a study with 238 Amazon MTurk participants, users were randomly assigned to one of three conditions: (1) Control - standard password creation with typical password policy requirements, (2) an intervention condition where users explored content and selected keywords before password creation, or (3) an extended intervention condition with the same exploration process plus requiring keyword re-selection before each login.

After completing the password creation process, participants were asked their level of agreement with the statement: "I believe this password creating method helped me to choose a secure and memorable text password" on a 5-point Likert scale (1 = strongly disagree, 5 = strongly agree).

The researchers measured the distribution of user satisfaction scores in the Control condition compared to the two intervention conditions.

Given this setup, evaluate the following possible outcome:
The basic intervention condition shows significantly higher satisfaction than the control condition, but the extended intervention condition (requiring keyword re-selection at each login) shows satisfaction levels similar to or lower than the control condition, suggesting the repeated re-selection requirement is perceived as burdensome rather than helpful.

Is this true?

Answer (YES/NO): NO